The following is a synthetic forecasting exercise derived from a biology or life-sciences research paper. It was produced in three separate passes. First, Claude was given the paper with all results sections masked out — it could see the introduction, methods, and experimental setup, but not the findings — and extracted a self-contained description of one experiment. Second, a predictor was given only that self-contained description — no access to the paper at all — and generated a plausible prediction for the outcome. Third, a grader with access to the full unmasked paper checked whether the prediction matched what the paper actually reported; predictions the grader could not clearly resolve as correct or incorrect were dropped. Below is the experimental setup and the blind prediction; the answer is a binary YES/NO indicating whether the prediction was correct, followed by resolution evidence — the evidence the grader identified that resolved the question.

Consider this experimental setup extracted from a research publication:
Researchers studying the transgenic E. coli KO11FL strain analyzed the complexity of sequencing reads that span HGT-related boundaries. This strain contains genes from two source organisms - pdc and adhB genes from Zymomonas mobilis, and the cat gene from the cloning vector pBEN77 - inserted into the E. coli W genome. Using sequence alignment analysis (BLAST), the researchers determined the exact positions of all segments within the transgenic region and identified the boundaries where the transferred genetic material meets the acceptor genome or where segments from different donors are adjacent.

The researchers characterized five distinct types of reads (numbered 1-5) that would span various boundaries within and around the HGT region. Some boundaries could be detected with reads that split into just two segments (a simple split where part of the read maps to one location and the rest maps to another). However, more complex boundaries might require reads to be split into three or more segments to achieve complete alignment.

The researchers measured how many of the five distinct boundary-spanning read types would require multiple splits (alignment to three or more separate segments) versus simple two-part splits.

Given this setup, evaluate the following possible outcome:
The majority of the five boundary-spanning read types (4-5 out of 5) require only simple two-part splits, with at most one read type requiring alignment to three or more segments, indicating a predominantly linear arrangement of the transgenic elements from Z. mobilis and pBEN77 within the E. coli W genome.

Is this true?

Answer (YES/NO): NO